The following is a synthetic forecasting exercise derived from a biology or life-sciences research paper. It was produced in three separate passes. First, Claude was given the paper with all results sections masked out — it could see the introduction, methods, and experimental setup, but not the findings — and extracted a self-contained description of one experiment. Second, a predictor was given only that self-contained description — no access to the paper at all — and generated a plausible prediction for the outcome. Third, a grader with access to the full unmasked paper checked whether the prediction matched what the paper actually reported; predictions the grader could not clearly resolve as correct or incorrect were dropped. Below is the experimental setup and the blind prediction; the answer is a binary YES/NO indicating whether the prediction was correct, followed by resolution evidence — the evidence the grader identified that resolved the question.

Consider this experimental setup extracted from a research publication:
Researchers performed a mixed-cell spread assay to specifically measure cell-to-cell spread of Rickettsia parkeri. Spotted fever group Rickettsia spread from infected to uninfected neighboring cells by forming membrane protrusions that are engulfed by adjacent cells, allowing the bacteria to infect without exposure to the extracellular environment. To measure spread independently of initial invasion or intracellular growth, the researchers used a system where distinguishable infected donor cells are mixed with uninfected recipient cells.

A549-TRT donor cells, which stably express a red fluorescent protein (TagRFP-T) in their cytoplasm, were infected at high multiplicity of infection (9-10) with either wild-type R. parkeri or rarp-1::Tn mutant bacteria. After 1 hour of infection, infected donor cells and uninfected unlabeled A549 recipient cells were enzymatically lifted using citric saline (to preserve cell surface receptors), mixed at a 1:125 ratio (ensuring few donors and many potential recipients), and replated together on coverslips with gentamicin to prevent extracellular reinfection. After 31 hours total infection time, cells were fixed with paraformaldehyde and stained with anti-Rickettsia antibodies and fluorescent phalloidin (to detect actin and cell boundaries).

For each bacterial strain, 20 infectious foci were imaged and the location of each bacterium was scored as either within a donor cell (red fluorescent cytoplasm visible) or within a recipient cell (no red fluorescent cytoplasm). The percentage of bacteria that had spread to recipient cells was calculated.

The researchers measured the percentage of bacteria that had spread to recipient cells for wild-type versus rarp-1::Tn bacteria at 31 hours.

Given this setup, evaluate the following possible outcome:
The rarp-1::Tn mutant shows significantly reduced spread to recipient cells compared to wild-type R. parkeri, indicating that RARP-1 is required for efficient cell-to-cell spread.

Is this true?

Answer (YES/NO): NO